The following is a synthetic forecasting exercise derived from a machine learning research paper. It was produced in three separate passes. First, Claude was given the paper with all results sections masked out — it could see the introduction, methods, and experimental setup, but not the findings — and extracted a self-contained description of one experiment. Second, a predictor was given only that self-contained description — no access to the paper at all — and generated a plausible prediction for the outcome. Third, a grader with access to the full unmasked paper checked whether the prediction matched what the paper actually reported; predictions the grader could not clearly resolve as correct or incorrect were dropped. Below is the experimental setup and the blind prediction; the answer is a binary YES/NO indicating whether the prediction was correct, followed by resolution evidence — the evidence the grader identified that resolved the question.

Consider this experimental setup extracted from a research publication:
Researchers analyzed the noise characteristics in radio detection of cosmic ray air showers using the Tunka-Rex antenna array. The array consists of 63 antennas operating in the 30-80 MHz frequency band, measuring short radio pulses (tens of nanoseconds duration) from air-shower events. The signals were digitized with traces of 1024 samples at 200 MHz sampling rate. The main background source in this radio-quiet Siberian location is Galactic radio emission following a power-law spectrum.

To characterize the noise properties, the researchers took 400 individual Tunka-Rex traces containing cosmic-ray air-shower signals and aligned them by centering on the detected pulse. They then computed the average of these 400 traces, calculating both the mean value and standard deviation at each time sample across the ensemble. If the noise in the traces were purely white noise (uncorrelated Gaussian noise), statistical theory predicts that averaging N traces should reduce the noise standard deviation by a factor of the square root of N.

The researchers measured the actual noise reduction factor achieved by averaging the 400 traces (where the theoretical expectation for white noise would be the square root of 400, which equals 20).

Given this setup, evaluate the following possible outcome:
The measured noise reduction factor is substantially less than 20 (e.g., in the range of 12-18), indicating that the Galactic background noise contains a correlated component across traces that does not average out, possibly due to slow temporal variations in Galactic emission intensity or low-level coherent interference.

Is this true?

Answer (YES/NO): NO